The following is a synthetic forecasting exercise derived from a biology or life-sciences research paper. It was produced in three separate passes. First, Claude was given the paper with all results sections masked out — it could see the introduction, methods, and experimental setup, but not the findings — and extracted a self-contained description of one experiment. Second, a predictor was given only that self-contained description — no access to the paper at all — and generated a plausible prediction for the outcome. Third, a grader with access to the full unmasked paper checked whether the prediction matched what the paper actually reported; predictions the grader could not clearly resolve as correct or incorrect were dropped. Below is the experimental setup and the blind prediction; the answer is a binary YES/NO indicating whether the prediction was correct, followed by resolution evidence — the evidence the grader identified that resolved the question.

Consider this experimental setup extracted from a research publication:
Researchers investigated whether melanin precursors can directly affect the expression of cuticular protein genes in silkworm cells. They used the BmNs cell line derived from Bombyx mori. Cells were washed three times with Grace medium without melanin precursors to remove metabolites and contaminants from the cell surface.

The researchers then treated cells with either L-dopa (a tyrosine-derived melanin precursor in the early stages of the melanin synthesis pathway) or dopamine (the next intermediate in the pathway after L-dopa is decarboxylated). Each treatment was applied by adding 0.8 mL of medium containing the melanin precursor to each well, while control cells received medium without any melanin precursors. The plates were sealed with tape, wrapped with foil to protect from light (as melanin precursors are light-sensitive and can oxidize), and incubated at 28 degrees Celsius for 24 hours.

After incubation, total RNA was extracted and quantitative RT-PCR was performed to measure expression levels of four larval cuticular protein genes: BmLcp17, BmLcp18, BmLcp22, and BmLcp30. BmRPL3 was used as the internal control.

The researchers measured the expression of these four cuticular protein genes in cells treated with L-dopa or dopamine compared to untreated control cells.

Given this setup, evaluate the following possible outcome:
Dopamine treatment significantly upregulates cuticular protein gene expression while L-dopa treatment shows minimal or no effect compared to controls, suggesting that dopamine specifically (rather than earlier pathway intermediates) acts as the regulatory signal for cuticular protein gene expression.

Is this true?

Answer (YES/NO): NO